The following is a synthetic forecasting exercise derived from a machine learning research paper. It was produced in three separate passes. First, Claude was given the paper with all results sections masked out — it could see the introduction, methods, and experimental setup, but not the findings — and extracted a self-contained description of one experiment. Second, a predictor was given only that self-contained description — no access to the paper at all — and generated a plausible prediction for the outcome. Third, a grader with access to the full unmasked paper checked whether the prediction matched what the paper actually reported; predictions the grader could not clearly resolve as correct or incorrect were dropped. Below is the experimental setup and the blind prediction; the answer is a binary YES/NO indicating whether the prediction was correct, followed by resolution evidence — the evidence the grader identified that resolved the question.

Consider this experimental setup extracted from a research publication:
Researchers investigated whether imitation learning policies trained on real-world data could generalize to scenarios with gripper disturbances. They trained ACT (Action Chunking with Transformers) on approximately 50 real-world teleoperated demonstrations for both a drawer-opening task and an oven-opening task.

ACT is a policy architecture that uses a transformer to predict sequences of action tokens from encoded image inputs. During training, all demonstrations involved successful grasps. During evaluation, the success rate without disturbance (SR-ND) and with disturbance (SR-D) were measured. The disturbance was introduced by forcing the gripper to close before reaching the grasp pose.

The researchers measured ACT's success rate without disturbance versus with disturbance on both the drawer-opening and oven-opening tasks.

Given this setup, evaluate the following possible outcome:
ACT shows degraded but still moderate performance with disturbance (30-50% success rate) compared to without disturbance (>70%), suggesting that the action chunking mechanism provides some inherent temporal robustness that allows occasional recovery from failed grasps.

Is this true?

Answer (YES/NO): NO